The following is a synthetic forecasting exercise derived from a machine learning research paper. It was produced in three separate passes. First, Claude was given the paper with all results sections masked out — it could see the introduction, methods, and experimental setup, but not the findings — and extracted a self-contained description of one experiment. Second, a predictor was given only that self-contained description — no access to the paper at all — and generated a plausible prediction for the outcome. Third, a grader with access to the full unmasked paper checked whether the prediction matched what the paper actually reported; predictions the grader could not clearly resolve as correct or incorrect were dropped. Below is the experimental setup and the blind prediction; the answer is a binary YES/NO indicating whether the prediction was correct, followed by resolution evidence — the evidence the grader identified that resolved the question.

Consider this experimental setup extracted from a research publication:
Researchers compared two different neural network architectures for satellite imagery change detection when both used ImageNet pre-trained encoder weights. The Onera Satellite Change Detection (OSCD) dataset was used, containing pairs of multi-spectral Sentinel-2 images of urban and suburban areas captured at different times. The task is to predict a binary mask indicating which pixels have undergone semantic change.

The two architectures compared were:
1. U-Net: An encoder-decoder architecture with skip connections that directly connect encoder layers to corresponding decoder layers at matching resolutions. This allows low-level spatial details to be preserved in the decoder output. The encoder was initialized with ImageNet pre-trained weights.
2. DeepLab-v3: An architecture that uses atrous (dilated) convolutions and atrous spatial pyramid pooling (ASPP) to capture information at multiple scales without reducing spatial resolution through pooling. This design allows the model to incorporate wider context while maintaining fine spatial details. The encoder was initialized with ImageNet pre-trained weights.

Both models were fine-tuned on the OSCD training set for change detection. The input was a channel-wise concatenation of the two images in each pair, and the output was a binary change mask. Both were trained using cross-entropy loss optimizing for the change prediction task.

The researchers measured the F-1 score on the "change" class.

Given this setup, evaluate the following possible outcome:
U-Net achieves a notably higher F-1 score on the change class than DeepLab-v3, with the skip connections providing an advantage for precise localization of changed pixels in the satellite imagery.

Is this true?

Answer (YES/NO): NO